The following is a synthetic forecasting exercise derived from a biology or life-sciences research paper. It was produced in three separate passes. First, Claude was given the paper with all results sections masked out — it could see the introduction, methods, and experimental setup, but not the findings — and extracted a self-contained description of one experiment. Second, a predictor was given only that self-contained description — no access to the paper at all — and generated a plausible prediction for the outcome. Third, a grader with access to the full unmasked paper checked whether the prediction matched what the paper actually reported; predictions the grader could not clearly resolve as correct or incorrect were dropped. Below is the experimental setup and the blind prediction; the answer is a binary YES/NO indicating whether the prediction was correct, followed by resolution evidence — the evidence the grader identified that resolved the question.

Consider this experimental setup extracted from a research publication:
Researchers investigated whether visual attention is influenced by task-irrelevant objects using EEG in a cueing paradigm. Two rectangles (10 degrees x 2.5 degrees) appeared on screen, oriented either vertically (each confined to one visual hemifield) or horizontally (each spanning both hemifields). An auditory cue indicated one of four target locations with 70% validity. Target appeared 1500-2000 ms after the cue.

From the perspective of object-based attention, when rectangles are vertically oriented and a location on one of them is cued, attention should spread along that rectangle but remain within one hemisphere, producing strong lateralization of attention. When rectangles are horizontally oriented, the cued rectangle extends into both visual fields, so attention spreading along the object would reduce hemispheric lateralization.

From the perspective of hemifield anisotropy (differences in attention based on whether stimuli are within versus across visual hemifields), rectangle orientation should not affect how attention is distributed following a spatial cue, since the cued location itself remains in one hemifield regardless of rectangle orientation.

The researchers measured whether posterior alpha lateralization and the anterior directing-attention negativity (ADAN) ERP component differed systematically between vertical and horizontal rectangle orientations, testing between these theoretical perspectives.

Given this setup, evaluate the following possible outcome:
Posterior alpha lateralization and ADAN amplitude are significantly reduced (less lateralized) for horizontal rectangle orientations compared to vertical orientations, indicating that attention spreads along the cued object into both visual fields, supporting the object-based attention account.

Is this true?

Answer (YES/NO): YES